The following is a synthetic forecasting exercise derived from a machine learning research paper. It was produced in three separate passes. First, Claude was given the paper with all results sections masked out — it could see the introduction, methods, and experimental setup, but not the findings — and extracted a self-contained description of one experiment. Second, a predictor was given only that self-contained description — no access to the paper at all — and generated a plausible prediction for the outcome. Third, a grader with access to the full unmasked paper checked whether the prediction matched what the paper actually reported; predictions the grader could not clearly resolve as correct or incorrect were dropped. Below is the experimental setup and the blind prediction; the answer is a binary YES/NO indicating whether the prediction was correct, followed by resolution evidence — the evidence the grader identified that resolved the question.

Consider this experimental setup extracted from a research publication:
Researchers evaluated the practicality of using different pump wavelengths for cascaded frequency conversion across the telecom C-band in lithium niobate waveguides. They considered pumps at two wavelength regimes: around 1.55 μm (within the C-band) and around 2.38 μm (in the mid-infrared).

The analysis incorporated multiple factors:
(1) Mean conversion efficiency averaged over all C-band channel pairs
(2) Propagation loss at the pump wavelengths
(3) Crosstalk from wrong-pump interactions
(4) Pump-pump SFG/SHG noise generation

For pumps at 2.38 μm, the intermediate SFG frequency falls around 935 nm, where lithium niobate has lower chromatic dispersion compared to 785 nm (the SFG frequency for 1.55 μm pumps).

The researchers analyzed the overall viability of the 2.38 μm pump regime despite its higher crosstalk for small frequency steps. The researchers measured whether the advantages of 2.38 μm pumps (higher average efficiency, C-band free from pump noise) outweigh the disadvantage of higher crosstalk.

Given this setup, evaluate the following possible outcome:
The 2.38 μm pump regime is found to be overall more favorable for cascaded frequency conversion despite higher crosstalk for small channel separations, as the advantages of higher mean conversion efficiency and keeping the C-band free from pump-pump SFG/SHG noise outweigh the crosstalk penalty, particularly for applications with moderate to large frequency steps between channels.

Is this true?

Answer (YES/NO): YES